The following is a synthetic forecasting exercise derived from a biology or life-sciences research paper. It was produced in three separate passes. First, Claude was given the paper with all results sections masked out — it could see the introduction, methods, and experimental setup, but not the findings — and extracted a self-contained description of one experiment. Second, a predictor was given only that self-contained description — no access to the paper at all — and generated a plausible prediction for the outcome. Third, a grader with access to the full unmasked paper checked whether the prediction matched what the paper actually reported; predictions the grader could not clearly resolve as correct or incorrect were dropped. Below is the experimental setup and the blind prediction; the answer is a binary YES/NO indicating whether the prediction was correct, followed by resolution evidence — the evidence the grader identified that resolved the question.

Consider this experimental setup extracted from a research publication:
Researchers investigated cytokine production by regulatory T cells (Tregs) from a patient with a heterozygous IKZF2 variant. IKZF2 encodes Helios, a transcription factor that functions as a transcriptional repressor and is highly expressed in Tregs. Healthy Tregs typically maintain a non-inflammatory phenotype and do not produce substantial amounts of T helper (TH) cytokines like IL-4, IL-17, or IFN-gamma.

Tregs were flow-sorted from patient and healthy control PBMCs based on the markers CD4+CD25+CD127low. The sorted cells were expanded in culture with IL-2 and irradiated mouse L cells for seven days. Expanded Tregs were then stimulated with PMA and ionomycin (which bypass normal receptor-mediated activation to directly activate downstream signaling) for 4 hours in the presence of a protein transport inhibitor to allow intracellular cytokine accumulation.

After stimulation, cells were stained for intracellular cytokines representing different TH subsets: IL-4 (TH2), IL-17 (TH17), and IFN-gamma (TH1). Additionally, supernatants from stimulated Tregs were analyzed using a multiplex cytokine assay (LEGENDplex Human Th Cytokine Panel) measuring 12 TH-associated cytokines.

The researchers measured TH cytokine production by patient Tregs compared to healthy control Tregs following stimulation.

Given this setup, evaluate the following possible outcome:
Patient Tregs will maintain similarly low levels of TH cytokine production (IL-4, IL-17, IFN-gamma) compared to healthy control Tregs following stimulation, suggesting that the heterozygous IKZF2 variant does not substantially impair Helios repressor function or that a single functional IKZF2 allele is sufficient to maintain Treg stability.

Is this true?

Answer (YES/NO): NO